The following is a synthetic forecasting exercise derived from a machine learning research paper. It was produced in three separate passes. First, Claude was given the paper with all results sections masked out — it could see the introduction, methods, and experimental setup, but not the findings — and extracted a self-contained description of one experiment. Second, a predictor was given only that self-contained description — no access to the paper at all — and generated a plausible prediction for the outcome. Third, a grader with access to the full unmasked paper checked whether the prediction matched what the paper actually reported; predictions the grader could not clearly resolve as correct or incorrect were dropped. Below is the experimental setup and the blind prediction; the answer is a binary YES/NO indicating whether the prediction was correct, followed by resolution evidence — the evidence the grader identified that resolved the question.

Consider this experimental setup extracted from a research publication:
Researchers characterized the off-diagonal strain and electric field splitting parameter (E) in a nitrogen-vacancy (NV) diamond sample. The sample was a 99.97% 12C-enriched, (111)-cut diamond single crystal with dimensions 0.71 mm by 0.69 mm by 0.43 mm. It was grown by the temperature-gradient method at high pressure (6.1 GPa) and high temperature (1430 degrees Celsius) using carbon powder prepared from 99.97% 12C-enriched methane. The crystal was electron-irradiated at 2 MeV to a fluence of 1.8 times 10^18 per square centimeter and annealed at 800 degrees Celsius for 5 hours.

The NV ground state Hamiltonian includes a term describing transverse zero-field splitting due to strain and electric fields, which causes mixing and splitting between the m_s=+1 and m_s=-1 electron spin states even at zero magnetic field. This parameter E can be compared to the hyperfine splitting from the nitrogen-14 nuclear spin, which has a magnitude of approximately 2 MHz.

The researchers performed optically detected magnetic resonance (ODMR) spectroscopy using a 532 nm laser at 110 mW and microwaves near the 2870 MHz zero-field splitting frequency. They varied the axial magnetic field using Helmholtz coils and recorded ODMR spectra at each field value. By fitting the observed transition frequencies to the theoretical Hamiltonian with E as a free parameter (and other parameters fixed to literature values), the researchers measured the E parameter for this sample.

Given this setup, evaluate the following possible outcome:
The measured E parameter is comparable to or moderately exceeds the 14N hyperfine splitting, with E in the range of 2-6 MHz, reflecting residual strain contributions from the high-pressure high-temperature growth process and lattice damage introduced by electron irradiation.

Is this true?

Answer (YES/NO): NO